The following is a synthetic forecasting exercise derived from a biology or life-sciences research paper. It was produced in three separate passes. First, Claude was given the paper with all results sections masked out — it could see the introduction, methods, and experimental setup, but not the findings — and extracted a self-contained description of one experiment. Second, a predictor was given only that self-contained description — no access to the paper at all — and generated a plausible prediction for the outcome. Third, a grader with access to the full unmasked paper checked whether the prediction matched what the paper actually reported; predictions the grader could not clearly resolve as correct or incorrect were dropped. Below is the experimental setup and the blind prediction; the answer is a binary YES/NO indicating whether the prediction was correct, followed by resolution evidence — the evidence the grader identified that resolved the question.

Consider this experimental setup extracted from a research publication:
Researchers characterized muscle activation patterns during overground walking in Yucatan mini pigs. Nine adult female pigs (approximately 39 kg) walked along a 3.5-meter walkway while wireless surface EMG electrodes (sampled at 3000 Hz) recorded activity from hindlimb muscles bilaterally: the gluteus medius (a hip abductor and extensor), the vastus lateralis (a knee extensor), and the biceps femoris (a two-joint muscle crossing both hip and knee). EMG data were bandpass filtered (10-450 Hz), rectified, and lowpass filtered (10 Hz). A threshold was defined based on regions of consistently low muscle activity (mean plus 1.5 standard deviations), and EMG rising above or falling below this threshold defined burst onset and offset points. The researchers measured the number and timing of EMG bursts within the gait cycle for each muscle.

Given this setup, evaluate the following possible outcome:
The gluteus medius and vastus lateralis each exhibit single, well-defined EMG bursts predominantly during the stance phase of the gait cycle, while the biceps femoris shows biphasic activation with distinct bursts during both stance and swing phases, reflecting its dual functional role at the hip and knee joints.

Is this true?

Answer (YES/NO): NO